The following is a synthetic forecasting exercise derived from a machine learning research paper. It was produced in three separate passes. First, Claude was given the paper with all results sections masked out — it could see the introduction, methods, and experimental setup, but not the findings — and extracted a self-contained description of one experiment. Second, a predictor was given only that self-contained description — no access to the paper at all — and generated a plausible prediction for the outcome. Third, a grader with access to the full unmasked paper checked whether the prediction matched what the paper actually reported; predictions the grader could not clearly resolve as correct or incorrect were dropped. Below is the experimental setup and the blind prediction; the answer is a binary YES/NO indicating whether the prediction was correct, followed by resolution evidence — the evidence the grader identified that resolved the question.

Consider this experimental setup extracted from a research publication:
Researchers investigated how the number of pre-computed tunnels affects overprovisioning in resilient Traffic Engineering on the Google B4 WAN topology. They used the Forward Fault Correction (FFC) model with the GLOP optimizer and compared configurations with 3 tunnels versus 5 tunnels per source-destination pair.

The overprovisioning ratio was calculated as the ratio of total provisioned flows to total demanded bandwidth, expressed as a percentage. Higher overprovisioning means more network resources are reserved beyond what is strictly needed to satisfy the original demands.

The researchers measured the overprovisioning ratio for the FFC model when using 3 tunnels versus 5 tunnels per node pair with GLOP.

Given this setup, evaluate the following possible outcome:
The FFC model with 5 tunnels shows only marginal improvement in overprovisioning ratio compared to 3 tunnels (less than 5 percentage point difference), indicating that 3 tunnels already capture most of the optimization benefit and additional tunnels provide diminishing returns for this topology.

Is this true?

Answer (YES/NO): NO